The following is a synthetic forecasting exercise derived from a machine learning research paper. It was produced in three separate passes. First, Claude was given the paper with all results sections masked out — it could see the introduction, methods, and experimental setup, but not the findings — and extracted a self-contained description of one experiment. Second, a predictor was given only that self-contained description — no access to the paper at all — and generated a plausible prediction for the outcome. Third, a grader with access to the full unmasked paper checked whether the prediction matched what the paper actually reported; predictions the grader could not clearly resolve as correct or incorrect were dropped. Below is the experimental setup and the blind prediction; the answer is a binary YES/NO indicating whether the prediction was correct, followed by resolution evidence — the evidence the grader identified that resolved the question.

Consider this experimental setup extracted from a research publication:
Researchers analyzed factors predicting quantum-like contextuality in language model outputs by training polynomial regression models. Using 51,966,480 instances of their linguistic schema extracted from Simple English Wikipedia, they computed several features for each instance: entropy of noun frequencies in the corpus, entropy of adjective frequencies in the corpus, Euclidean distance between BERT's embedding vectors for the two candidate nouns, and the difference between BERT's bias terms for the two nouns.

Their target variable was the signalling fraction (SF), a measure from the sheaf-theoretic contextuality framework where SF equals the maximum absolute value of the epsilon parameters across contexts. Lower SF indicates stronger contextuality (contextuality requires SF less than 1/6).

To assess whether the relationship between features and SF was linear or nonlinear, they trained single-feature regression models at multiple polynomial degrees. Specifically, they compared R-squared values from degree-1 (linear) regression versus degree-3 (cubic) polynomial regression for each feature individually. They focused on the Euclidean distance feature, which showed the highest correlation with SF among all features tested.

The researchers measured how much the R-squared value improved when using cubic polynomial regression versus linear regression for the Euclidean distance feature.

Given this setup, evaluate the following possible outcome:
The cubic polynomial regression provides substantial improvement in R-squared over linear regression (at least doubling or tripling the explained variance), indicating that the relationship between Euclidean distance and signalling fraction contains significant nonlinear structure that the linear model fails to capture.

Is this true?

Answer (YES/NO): NO